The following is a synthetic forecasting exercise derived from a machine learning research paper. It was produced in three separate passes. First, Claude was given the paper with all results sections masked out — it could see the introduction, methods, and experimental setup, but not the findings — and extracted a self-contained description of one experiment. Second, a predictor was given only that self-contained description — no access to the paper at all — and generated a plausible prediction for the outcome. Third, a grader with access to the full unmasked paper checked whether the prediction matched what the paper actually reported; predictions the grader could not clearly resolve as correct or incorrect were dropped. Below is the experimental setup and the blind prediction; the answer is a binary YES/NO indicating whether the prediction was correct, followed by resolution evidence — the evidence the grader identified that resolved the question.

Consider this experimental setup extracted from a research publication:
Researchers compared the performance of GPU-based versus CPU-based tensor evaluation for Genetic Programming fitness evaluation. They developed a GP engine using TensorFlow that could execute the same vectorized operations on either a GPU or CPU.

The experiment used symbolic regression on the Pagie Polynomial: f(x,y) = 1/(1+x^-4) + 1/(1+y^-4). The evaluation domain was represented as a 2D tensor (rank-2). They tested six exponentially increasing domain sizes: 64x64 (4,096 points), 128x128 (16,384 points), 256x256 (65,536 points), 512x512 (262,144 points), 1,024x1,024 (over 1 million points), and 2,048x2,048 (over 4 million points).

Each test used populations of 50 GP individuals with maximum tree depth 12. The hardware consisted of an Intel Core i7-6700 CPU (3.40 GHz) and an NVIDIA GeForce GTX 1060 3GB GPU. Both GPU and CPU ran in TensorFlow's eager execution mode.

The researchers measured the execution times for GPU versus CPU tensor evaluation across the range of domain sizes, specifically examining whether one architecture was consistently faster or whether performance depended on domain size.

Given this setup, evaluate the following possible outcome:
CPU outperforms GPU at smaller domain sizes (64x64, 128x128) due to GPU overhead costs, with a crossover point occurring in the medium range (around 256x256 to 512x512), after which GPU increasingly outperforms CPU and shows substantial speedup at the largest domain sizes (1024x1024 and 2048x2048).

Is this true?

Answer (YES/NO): NO